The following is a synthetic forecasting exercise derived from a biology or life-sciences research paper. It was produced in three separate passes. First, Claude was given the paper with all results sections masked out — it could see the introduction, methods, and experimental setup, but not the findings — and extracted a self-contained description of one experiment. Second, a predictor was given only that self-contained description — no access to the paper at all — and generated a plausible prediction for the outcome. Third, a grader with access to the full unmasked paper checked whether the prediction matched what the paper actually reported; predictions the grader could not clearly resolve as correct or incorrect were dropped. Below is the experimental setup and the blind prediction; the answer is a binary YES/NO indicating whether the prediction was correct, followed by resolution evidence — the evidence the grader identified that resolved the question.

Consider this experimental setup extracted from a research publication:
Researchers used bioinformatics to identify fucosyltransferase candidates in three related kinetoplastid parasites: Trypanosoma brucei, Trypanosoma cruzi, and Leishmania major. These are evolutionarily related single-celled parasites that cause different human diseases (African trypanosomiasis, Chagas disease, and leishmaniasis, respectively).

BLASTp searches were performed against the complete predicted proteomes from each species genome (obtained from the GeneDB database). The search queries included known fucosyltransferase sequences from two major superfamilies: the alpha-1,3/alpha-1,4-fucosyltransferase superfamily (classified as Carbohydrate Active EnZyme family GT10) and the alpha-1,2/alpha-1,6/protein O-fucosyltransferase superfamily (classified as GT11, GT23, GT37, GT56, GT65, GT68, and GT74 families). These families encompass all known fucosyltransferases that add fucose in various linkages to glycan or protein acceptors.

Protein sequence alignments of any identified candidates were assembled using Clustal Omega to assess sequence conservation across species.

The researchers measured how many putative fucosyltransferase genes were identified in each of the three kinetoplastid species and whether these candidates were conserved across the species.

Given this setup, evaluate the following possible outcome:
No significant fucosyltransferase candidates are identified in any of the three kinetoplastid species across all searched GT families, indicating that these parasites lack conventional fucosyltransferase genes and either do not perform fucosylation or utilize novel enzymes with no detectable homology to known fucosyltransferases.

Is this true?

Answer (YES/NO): NO